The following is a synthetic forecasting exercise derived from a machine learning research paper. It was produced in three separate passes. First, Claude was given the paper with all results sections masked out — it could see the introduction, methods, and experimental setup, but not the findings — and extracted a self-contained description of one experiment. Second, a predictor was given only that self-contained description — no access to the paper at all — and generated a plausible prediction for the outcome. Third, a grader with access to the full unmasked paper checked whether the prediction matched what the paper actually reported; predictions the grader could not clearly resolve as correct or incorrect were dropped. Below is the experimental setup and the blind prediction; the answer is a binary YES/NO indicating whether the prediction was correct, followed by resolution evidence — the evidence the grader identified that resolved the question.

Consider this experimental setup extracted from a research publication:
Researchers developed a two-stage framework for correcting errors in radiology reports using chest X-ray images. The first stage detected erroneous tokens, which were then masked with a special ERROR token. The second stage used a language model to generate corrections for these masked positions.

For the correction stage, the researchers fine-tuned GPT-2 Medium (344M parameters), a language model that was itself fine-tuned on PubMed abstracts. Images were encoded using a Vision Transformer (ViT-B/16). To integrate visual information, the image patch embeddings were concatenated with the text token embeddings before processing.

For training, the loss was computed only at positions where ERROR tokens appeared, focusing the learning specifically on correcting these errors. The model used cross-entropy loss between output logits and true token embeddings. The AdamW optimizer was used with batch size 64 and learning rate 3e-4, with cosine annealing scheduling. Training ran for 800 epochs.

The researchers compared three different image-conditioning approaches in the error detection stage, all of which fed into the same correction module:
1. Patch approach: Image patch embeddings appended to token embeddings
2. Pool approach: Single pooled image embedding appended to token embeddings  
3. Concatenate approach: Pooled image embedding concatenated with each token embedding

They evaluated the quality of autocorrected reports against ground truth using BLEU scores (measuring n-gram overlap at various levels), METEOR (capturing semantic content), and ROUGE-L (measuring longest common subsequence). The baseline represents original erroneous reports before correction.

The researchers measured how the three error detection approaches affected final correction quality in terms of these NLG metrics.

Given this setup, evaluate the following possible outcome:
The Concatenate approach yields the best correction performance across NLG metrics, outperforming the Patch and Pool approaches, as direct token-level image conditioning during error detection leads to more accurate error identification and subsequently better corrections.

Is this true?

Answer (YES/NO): NO